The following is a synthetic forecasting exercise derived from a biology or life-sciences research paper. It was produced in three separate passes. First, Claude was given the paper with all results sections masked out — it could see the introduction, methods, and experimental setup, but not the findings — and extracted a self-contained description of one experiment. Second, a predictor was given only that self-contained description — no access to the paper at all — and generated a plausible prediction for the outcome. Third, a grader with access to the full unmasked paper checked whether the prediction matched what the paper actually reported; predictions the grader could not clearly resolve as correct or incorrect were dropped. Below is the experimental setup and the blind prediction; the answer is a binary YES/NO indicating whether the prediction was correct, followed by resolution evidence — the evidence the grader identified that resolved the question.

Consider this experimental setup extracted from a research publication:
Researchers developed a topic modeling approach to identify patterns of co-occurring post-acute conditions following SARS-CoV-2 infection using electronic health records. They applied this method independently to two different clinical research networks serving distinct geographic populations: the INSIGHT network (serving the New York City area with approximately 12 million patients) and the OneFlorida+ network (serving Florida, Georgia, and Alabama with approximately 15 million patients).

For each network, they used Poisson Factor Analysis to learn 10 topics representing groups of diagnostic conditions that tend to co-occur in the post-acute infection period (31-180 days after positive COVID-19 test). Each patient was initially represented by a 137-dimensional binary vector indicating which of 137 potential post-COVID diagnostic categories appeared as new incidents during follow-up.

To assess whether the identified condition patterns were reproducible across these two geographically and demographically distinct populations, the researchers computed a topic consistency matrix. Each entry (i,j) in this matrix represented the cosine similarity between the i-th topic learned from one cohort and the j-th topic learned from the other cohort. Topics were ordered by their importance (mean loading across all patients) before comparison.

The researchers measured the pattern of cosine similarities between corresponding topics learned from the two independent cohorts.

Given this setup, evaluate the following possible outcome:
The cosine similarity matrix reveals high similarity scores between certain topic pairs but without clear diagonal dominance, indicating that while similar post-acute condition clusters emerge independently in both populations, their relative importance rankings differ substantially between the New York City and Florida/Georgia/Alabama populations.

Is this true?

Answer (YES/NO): NO